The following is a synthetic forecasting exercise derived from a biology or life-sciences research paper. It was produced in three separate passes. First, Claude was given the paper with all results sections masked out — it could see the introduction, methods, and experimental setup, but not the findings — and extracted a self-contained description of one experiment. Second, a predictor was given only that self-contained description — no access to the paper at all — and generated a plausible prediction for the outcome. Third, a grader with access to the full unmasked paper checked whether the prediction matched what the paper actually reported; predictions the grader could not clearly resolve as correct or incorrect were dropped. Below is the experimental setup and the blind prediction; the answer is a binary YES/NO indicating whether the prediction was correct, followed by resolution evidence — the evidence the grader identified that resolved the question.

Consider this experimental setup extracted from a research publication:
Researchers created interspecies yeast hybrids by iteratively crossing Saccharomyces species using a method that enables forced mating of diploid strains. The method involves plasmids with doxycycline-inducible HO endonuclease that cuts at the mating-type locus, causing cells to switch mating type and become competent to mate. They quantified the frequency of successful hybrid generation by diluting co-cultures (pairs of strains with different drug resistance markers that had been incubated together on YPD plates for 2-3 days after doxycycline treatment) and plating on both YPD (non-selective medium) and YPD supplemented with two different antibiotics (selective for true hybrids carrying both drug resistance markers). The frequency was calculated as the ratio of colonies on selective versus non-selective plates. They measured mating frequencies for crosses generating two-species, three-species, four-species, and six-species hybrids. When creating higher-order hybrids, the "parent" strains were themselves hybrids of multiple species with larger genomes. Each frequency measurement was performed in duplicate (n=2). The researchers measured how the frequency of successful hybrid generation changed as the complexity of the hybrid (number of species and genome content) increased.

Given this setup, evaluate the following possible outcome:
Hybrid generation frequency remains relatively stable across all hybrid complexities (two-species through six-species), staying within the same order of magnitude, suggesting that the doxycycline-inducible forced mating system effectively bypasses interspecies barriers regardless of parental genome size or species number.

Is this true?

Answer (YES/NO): NO